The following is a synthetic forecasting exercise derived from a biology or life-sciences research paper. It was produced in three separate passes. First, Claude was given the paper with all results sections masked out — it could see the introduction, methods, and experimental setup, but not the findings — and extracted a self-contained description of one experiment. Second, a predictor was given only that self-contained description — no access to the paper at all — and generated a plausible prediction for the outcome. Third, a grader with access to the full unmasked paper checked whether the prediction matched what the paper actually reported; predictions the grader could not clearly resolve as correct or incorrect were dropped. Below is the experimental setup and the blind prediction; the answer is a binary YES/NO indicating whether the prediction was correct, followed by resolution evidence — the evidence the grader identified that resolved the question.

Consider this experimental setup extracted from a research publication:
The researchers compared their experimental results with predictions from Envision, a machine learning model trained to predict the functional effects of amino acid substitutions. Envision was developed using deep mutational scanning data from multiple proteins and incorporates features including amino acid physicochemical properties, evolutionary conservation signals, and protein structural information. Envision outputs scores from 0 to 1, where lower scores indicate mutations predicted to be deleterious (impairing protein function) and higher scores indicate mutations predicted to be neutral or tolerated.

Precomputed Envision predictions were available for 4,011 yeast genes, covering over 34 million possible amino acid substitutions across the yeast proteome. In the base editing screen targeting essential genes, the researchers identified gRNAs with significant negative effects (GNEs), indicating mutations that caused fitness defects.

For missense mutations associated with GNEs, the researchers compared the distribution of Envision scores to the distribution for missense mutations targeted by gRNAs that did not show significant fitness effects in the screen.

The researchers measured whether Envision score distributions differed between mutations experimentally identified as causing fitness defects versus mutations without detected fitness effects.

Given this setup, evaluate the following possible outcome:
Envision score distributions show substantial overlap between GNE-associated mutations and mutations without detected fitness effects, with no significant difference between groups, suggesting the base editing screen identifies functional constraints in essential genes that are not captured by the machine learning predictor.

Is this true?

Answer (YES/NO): NO